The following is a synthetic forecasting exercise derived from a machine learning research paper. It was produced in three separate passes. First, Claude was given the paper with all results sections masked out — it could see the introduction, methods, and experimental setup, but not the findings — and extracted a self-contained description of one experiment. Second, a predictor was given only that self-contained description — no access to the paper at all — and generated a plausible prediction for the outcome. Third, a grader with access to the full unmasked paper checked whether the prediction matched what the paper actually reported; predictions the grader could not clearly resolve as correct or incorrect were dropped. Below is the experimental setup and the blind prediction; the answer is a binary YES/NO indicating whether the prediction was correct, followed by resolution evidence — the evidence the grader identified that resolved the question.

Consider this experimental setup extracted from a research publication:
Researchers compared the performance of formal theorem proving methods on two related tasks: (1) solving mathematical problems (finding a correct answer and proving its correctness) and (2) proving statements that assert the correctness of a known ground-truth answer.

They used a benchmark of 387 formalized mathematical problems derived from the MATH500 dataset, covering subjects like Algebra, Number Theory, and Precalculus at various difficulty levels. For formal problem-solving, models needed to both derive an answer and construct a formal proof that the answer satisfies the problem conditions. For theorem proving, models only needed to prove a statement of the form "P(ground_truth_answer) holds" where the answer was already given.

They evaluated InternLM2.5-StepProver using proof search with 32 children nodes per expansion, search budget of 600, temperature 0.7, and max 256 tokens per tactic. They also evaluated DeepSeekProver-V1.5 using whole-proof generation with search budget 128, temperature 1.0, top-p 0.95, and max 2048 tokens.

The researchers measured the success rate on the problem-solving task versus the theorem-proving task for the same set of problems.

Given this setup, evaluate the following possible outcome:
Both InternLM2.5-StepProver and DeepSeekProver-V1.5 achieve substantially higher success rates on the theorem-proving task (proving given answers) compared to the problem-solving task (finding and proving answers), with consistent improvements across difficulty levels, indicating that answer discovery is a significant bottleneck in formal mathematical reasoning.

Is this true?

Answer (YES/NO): NO